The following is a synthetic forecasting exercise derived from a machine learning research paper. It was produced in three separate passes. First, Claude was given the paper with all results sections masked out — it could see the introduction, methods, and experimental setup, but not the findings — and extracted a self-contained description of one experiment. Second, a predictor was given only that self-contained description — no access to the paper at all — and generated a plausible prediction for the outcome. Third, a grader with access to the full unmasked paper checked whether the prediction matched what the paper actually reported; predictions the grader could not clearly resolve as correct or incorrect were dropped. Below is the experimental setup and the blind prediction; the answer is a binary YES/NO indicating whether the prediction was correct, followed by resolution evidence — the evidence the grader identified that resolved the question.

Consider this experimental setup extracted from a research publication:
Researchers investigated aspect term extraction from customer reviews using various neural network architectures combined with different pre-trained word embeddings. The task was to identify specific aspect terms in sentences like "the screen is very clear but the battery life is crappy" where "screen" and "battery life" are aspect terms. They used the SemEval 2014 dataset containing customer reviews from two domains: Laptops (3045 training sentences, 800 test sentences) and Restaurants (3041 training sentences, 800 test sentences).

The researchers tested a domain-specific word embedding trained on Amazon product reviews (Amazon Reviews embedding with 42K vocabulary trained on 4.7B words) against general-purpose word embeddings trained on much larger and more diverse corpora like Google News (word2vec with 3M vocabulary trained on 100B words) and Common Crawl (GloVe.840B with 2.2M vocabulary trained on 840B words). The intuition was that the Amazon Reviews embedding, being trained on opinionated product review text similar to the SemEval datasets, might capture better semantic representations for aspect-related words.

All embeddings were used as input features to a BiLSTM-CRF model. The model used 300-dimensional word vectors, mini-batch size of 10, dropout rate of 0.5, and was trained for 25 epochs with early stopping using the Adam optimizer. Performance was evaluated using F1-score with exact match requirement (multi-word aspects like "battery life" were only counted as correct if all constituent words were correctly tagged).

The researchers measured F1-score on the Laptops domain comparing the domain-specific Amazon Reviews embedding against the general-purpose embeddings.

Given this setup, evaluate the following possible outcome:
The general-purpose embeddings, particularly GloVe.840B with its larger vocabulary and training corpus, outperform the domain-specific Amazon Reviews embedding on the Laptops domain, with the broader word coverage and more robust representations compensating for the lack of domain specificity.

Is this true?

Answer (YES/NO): YES